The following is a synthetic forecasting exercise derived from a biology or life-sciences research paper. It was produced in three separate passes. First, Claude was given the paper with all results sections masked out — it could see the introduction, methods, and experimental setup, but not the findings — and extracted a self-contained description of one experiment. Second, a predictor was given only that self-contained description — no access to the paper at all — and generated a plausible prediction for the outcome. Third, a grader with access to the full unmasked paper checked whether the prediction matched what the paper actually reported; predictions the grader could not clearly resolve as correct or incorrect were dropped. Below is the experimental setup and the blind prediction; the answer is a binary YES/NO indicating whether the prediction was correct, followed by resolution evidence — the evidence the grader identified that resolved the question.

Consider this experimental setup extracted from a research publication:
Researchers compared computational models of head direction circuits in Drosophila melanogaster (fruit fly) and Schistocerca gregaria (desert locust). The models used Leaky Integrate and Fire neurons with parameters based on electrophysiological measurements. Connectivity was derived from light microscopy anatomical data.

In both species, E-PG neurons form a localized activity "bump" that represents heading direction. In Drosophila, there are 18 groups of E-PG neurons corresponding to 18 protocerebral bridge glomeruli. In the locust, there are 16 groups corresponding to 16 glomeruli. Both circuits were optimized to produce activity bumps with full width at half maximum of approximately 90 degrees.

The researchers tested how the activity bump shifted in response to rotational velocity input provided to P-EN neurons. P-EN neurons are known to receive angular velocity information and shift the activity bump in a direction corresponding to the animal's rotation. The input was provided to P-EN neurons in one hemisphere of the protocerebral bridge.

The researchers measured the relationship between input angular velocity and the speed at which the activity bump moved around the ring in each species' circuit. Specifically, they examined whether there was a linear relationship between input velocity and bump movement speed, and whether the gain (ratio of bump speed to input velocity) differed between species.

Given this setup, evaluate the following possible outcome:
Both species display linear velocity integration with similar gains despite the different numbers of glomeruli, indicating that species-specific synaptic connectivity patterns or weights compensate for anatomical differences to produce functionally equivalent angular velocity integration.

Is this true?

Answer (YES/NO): NO